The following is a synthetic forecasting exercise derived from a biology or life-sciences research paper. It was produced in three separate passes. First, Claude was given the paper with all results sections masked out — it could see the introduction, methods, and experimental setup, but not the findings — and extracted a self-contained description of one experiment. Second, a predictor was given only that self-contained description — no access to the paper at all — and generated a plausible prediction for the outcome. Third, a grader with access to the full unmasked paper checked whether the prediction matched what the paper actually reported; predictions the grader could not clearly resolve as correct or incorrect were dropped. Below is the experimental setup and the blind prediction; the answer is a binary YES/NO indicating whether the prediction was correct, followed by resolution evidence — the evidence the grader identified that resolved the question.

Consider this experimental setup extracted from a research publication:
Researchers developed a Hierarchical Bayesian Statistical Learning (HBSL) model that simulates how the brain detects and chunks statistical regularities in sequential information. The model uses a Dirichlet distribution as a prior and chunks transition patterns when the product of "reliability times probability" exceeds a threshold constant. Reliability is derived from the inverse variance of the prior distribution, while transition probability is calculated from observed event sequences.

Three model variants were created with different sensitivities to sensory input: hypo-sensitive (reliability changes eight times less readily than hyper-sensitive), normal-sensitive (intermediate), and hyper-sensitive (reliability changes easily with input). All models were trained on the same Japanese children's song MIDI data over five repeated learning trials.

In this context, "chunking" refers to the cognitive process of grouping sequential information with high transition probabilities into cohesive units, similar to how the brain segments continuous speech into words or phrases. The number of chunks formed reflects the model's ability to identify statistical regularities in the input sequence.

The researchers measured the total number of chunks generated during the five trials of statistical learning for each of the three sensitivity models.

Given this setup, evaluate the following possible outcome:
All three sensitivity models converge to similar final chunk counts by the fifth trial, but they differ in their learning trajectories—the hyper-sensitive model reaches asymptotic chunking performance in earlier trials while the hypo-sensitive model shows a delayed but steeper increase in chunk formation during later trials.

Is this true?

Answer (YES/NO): NO